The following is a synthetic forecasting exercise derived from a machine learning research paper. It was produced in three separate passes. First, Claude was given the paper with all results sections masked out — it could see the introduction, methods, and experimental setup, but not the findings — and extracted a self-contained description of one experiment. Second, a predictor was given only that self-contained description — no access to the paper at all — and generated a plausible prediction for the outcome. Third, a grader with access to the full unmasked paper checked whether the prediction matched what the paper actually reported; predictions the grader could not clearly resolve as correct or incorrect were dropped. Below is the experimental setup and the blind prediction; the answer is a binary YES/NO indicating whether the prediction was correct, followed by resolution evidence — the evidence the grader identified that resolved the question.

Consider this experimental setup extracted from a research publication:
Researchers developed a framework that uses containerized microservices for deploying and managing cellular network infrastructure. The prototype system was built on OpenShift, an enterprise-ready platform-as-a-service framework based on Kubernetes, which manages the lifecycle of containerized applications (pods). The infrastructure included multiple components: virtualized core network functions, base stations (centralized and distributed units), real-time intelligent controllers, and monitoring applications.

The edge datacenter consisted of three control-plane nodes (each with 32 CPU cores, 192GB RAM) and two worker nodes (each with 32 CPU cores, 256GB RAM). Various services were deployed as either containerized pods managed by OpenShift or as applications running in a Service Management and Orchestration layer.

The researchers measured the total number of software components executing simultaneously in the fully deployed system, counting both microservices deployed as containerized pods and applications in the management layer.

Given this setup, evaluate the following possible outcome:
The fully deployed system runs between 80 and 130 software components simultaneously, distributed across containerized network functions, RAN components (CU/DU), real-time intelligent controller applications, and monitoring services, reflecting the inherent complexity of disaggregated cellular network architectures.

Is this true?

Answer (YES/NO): NO